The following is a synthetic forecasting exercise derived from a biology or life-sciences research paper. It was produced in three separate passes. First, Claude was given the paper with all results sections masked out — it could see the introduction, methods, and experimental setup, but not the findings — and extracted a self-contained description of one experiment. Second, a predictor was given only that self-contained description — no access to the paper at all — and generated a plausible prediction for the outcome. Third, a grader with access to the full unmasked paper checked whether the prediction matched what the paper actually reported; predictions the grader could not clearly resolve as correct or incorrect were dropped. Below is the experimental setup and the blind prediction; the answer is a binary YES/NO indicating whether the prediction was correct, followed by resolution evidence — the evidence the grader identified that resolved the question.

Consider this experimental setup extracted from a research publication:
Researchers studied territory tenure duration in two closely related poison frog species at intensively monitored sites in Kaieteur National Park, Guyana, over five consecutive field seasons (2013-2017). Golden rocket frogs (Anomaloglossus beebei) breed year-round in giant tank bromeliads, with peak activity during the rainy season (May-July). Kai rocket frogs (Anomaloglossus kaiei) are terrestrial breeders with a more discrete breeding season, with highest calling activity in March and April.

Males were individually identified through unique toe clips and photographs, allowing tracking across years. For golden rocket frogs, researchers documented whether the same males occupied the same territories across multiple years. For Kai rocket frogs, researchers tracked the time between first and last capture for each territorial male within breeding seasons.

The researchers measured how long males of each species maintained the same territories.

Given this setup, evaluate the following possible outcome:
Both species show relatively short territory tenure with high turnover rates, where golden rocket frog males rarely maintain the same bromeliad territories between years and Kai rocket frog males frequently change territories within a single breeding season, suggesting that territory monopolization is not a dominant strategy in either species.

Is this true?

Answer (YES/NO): NO